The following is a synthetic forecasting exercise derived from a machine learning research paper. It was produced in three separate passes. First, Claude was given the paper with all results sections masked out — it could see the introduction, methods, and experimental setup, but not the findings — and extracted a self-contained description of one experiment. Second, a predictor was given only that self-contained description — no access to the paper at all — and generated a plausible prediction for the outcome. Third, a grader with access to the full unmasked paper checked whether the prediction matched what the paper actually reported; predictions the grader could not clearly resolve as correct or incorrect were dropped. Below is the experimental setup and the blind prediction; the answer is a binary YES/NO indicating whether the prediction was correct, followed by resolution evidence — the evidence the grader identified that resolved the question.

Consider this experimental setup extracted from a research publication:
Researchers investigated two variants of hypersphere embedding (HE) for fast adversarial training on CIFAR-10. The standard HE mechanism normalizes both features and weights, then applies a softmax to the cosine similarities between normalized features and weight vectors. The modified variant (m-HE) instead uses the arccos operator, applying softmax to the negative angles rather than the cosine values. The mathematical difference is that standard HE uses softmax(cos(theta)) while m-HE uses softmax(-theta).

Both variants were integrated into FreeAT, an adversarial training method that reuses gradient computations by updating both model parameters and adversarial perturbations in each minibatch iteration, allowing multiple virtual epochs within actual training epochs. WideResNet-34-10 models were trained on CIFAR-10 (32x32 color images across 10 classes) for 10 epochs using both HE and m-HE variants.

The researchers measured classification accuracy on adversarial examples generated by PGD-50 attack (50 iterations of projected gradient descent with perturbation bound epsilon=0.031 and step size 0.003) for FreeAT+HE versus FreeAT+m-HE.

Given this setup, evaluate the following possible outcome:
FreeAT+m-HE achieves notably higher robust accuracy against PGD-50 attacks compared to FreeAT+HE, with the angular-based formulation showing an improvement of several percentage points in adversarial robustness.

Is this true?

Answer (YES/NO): NO